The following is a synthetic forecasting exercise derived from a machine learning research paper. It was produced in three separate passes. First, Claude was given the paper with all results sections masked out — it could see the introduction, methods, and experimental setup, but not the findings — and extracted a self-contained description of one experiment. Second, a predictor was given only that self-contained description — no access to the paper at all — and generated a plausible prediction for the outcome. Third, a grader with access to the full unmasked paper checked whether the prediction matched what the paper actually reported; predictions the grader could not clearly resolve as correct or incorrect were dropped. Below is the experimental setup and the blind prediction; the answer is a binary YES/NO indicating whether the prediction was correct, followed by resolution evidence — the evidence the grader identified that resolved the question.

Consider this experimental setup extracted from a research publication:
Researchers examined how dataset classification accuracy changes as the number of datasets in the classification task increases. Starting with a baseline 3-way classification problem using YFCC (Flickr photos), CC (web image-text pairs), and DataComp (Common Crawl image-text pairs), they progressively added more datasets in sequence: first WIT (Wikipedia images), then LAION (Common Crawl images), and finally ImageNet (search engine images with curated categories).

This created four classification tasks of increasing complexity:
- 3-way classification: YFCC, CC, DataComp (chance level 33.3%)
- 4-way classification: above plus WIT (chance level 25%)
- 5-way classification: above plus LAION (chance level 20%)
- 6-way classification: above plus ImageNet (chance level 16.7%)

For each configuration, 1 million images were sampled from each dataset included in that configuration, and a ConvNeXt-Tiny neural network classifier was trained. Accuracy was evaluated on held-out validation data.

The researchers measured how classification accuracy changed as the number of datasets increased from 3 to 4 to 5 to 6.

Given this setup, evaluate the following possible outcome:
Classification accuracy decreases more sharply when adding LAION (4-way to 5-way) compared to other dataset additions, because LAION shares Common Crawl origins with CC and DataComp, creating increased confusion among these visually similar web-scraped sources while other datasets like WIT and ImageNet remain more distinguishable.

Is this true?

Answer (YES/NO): YES